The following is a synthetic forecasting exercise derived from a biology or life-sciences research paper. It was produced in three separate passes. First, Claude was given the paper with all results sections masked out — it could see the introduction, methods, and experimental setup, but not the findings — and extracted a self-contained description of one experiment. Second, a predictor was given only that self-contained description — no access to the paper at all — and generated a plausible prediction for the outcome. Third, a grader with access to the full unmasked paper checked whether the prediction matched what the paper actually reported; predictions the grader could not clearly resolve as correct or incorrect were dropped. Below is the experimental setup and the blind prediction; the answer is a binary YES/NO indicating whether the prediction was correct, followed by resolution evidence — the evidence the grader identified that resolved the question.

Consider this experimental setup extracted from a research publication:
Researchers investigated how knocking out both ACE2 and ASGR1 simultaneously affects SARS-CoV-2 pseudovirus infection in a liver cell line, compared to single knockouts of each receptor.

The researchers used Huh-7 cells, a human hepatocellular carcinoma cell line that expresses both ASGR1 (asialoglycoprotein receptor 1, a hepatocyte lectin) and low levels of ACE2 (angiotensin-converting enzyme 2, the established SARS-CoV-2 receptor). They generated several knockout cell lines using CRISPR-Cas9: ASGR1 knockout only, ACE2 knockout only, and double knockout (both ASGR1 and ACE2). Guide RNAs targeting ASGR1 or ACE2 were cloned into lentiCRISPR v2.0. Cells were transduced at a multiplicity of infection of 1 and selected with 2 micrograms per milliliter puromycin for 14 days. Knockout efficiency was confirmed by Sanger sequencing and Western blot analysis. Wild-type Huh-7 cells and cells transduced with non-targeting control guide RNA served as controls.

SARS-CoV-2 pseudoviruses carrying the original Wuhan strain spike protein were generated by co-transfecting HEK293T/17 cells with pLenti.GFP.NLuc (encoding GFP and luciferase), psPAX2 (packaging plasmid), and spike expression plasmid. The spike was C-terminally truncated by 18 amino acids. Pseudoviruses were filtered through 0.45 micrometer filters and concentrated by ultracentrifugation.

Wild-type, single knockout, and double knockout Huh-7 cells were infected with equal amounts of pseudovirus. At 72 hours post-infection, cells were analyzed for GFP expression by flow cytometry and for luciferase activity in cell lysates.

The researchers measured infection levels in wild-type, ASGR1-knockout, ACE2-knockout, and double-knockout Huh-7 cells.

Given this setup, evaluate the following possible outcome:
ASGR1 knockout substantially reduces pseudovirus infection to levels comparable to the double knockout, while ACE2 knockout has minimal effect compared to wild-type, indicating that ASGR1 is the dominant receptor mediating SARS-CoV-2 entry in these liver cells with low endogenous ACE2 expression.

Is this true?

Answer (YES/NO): NO